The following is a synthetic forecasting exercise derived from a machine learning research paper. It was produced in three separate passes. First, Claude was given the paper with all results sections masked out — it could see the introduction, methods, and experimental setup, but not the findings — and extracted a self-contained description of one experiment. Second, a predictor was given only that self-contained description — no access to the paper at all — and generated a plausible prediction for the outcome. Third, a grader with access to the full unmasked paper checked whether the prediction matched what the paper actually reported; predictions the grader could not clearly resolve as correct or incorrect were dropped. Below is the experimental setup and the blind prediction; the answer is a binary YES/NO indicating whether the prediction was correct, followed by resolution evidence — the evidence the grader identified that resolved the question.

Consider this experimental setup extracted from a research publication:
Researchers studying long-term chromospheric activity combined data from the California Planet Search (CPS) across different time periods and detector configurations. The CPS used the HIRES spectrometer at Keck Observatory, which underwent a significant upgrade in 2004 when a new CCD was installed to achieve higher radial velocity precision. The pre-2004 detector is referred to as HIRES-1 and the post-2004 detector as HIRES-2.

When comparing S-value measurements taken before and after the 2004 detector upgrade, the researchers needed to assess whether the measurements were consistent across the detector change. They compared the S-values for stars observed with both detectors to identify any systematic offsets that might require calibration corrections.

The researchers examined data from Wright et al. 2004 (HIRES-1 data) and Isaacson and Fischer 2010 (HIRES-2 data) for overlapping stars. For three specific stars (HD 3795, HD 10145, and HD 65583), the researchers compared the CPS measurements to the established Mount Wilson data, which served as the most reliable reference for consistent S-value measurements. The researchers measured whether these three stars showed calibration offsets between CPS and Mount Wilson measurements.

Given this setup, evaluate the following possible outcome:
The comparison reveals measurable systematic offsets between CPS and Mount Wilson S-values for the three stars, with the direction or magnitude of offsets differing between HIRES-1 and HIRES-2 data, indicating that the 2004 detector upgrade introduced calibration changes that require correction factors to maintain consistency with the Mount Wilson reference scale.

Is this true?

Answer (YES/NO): NO